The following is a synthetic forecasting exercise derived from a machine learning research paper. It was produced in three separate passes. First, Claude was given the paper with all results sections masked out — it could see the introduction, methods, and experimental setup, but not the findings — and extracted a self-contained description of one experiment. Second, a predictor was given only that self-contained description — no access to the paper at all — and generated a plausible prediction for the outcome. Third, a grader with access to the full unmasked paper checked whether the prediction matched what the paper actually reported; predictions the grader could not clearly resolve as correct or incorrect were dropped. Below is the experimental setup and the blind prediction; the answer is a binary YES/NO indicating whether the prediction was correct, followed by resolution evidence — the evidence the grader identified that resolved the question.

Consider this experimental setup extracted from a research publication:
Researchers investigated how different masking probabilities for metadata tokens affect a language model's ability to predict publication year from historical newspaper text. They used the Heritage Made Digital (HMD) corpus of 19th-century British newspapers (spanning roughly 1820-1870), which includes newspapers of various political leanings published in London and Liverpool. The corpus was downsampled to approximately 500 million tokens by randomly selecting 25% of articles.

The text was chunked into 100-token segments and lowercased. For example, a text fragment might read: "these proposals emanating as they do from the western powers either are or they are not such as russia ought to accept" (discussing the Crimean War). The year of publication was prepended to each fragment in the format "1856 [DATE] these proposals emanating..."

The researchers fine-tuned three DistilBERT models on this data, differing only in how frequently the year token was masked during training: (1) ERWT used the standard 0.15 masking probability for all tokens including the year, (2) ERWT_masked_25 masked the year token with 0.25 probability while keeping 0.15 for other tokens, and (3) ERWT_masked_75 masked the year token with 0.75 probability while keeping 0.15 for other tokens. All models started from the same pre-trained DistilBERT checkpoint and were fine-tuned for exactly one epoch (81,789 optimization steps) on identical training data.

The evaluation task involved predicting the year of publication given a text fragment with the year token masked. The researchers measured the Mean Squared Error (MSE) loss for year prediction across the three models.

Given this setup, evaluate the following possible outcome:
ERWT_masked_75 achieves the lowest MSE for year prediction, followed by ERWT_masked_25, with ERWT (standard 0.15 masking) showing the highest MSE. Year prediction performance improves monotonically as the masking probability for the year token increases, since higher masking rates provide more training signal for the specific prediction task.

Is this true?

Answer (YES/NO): NO